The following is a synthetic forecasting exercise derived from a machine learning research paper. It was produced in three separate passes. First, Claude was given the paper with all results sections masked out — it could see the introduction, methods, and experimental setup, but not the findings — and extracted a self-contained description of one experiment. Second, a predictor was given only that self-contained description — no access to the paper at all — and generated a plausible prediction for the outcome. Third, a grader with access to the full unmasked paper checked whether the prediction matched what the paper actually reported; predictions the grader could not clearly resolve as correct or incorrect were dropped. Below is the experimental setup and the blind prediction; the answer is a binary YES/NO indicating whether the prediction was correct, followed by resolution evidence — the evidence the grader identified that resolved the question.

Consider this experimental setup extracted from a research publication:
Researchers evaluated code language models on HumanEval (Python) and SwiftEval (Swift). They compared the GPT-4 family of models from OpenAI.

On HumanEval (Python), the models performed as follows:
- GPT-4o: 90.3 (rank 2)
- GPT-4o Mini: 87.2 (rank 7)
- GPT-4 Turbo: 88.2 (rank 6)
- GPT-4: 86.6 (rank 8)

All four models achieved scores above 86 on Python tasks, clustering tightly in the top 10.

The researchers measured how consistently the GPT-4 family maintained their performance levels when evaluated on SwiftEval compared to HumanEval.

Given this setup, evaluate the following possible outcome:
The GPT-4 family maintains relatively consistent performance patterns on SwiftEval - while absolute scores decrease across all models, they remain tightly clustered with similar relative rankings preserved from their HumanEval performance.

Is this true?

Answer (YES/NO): YES